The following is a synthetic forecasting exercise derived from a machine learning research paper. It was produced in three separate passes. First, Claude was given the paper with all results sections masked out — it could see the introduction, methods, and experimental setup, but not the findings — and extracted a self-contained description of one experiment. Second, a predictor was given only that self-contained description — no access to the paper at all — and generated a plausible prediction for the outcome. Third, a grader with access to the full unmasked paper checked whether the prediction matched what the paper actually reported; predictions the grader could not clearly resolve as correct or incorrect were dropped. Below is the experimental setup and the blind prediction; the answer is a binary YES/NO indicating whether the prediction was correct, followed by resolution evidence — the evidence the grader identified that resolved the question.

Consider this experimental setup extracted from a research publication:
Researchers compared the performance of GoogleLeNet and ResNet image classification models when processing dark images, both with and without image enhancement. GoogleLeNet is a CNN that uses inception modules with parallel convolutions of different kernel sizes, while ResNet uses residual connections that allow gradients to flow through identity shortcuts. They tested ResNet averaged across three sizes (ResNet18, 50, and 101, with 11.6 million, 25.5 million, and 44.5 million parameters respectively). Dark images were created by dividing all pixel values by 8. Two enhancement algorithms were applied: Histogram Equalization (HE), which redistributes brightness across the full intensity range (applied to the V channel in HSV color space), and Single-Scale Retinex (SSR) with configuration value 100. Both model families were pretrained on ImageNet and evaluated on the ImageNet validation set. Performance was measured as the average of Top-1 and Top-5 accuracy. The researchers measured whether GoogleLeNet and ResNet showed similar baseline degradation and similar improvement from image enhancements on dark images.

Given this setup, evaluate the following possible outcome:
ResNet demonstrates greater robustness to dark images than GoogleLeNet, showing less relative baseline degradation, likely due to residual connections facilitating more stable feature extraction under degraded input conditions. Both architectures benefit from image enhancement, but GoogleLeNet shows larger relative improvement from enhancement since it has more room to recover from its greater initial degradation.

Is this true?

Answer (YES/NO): NO